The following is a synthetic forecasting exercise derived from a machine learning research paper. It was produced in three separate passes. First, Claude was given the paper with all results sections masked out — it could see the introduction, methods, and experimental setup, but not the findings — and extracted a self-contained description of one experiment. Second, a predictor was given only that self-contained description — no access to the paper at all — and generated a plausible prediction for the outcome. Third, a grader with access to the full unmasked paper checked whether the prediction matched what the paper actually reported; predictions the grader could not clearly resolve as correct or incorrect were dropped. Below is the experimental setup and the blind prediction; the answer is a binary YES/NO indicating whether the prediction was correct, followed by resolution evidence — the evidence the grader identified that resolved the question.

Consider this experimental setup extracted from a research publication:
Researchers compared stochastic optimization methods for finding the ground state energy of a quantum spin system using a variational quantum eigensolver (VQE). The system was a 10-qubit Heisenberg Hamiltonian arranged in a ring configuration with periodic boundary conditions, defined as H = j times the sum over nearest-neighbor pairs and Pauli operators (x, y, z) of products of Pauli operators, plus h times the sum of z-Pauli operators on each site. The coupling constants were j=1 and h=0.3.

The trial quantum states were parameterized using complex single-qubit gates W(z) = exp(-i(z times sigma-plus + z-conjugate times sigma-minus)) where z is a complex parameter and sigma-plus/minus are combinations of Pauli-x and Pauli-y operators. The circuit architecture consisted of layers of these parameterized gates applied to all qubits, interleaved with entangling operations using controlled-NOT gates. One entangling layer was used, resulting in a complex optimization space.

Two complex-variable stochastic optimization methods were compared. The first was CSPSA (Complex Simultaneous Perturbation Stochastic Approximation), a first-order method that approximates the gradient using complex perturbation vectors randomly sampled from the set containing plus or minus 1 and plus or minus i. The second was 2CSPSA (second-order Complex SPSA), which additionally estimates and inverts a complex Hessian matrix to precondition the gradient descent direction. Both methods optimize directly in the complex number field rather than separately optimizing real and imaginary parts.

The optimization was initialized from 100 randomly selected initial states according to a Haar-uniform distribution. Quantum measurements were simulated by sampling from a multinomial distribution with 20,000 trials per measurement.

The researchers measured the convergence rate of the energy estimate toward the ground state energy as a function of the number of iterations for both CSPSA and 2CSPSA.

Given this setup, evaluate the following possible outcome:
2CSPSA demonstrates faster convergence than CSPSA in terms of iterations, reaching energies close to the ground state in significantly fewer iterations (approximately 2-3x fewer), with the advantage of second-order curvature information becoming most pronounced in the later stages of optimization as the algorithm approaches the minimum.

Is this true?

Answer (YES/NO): NO